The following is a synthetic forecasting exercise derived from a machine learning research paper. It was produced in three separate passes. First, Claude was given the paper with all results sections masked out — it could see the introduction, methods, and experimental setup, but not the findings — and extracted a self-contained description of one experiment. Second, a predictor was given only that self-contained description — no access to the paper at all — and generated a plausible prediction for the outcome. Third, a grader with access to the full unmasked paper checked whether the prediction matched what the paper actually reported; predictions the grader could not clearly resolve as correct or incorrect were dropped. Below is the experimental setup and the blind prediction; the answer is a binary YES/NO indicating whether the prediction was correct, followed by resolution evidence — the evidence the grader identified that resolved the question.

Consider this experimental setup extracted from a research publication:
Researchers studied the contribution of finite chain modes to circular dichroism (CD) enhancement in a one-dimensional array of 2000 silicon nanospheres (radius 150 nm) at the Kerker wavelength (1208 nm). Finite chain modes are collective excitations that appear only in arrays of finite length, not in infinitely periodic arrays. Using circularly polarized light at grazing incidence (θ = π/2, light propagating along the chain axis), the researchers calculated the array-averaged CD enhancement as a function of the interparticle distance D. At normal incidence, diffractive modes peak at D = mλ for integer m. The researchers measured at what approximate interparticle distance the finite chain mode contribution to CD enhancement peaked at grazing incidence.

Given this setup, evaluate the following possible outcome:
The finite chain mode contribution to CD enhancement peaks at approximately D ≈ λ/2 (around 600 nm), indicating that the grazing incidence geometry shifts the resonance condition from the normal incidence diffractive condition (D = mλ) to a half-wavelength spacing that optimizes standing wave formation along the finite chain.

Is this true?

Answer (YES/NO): YES